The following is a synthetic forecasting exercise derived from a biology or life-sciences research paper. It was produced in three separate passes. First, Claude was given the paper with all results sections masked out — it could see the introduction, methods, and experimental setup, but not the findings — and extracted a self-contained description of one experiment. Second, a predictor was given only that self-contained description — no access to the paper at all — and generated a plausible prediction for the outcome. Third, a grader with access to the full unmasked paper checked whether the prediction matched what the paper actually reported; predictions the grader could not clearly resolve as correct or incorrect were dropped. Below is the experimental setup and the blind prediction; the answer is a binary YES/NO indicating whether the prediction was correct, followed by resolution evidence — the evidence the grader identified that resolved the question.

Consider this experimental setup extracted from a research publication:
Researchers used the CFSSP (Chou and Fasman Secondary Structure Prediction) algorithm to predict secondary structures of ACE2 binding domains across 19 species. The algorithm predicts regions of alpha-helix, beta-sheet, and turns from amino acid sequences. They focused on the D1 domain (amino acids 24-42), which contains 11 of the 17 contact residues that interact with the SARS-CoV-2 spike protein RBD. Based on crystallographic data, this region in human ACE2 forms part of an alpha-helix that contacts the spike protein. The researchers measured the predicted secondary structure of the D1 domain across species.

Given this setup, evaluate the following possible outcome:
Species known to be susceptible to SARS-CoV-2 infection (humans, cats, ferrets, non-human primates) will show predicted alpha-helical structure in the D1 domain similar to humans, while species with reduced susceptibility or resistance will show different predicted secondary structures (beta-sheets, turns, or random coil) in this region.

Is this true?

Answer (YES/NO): NO